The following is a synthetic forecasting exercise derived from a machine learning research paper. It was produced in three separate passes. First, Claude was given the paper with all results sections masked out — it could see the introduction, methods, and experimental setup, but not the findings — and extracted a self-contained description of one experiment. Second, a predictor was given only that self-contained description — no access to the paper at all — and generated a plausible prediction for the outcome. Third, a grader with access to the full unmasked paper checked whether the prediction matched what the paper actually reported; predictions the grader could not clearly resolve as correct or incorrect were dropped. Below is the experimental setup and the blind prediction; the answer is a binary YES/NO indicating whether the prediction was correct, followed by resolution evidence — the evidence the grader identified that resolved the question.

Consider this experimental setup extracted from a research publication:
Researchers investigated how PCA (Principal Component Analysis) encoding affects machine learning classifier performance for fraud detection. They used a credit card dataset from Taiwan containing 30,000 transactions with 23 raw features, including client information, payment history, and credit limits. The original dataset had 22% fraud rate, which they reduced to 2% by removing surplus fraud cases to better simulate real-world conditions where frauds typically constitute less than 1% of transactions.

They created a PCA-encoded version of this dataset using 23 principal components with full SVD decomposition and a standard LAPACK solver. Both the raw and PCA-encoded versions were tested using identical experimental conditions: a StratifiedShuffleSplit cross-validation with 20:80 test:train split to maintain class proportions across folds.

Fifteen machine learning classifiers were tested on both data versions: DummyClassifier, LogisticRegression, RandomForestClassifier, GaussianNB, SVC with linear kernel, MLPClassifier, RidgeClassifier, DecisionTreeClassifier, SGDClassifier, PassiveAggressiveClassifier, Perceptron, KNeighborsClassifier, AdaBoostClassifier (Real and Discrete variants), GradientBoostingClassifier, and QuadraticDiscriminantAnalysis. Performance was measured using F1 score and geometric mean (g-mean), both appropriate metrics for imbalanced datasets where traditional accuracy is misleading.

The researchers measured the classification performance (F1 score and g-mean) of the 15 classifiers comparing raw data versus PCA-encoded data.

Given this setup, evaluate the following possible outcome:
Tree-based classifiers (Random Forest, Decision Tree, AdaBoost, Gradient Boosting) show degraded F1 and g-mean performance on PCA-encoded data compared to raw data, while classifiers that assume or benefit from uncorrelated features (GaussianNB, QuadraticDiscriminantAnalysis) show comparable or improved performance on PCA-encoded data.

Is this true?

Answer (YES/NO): NO